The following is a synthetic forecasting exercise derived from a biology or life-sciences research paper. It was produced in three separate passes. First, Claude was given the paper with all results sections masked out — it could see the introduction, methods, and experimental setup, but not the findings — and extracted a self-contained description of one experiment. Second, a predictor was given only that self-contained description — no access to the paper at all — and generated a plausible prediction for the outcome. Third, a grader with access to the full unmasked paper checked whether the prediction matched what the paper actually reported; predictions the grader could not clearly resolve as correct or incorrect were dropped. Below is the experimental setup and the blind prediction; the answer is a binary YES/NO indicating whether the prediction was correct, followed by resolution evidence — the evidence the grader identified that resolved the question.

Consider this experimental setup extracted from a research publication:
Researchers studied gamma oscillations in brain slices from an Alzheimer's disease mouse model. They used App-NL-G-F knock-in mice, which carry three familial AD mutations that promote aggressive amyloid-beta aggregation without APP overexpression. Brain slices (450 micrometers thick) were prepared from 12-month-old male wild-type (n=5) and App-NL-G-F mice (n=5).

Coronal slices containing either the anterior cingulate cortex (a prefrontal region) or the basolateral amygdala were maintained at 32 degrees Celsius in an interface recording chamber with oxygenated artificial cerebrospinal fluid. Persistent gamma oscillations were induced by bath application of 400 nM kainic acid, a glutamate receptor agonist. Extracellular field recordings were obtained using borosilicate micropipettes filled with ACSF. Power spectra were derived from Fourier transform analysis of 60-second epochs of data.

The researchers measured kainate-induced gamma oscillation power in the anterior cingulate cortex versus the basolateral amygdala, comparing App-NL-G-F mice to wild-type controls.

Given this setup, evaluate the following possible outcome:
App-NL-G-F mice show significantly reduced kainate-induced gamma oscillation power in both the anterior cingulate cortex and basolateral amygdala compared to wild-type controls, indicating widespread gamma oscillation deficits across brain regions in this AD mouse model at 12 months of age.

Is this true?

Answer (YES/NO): NO